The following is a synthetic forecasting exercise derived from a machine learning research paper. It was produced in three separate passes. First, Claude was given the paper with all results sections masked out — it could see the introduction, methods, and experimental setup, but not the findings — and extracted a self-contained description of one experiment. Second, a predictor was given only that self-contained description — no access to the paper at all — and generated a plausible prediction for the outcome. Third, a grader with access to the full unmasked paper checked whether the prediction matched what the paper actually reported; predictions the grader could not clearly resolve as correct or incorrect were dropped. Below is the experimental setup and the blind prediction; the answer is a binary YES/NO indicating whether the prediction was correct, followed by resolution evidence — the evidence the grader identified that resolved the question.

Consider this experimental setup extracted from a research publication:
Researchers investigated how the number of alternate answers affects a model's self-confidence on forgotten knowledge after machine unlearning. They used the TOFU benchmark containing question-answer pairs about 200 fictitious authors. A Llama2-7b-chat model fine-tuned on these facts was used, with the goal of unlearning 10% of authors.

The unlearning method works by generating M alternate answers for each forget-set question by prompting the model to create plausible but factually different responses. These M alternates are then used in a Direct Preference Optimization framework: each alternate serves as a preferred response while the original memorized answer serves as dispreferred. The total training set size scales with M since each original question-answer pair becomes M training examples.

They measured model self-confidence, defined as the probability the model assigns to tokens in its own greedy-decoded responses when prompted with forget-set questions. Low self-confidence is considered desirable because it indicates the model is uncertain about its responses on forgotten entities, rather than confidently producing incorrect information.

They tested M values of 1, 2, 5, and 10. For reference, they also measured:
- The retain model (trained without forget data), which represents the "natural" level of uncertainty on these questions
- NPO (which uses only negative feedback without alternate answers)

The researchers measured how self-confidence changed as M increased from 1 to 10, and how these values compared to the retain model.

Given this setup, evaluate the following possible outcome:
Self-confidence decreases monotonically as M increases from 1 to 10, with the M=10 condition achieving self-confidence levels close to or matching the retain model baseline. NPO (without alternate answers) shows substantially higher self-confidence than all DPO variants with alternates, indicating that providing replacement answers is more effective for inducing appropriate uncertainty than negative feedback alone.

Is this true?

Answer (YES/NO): NO